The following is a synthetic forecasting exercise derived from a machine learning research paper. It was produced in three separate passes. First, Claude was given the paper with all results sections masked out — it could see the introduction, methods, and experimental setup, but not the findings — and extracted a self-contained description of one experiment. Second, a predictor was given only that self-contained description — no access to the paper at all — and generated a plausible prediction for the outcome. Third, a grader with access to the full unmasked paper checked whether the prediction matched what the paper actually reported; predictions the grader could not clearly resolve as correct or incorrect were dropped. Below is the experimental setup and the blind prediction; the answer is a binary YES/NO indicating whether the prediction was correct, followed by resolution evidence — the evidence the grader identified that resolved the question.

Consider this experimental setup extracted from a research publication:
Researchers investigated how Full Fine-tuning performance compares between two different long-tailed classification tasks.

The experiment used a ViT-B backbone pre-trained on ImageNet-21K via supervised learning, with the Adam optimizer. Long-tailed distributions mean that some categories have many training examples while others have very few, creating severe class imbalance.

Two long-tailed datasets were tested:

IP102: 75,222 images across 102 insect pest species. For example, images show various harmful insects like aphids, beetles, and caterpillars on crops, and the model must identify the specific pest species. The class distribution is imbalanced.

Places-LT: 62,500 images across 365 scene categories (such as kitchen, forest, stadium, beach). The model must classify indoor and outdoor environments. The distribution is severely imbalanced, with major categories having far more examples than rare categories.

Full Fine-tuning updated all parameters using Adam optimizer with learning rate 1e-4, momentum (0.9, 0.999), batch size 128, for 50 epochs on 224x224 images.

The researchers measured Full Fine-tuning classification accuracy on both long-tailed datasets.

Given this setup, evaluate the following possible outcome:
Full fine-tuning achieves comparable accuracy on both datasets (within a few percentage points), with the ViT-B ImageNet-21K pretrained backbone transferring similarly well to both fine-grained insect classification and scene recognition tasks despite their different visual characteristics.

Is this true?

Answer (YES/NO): NO